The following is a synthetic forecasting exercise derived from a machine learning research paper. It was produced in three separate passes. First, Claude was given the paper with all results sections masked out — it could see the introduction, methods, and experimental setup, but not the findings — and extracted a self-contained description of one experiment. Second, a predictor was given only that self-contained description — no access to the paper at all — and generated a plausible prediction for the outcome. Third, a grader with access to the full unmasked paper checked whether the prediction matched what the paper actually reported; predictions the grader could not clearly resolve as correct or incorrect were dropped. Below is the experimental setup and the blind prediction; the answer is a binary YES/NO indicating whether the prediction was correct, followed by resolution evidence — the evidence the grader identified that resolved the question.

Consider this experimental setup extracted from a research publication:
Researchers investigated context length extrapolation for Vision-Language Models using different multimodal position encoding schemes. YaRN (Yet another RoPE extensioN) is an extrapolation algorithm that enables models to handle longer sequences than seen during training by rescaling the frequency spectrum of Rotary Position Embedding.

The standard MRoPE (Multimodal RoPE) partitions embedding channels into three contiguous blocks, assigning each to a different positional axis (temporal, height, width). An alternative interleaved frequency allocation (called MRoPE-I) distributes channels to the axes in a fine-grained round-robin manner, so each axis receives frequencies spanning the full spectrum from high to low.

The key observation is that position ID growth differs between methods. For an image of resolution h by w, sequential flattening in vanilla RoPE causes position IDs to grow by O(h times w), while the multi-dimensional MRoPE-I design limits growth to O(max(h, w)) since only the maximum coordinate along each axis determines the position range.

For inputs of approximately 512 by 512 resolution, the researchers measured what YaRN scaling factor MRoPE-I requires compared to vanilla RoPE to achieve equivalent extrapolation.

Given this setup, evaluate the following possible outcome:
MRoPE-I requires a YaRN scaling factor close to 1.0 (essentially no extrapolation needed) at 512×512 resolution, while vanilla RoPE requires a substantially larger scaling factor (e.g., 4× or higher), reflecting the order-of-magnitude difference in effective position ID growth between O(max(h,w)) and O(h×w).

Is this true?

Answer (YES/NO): NO